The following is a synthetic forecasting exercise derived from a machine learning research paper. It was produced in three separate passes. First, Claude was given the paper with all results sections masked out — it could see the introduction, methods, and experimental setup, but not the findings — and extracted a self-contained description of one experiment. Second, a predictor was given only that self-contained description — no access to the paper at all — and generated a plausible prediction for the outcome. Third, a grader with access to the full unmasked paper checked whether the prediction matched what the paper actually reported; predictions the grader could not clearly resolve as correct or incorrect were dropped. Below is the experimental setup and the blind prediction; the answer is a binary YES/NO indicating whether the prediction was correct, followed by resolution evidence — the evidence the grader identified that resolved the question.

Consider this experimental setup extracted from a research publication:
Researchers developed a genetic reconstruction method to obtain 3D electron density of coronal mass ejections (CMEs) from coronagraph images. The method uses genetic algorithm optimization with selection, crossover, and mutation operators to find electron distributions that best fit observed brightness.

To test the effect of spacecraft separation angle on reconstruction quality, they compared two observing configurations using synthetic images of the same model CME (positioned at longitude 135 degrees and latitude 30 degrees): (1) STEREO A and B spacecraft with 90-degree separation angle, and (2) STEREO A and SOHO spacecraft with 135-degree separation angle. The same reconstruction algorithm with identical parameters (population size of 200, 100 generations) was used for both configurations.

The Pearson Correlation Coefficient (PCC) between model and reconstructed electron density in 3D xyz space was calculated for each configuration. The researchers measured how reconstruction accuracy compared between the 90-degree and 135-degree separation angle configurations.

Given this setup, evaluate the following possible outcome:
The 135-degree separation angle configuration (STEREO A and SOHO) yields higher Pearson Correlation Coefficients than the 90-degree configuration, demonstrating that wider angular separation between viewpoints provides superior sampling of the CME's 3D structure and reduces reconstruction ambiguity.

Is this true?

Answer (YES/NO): NO